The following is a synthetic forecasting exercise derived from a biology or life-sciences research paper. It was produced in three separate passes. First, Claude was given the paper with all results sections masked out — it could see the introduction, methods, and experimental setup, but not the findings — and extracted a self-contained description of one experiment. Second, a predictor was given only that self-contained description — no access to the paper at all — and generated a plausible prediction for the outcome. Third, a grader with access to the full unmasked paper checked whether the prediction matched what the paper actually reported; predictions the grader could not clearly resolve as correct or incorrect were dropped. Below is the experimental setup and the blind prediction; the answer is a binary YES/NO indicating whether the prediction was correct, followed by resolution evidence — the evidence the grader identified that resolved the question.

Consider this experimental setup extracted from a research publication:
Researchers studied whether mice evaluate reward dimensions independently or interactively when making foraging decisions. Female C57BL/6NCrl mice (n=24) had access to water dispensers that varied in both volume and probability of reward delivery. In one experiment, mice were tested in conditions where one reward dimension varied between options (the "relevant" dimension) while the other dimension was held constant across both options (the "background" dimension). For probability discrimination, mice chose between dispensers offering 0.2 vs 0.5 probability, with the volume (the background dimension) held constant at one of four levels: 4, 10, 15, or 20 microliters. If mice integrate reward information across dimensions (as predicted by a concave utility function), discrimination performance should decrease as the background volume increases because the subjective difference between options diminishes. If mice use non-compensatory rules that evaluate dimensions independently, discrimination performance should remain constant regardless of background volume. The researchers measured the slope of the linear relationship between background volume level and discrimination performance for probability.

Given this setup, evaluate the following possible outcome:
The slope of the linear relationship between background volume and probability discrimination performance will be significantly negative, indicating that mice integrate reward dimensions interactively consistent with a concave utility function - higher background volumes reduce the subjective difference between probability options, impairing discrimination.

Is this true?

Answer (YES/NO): YES